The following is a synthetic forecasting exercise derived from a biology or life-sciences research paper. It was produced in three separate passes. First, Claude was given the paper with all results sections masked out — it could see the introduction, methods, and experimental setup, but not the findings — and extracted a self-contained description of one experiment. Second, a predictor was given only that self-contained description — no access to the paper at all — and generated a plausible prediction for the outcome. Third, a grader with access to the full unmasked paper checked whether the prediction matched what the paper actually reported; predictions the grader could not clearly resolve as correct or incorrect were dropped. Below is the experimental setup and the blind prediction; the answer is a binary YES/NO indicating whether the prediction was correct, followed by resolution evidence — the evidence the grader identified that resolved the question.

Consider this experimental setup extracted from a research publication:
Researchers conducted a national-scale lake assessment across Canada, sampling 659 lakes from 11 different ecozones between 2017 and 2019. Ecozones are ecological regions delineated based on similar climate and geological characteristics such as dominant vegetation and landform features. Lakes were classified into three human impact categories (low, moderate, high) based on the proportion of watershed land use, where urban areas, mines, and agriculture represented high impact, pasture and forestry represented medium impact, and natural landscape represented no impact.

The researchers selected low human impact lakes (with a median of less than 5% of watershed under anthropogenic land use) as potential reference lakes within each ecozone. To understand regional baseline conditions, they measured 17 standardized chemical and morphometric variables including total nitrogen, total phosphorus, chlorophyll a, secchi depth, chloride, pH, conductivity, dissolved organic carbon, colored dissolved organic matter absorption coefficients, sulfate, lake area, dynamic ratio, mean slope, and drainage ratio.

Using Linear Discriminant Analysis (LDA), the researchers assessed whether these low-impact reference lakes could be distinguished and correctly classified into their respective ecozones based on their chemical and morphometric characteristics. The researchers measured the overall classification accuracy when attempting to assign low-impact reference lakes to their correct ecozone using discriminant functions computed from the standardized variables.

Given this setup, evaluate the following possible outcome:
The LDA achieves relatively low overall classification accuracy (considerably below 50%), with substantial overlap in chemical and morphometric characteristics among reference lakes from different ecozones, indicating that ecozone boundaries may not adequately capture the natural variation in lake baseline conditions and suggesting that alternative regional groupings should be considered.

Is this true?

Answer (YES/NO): NO